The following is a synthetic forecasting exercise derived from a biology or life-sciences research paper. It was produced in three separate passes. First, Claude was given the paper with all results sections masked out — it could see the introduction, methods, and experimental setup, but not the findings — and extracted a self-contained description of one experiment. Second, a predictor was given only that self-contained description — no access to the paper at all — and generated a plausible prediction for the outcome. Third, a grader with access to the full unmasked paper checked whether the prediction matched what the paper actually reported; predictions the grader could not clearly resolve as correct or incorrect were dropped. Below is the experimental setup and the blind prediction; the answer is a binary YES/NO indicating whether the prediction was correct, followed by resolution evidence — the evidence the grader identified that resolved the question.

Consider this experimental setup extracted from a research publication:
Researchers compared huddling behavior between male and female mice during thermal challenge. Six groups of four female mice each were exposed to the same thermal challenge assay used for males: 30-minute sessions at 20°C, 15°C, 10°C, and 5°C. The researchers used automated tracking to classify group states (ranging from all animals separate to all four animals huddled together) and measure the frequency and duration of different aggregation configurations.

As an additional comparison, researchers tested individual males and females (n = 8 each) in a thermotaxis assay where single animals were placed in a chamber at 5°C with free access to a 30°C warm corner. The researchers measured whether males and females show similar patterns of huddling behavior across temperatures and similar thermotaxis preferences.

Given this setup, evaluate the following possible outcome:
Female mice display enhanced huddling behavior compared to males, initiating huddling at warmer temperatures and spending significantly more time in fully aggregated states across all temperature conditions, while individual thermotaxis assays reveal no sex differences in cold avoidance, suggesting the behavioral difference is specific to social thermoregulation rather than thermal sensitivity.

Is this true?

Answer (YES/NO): NO